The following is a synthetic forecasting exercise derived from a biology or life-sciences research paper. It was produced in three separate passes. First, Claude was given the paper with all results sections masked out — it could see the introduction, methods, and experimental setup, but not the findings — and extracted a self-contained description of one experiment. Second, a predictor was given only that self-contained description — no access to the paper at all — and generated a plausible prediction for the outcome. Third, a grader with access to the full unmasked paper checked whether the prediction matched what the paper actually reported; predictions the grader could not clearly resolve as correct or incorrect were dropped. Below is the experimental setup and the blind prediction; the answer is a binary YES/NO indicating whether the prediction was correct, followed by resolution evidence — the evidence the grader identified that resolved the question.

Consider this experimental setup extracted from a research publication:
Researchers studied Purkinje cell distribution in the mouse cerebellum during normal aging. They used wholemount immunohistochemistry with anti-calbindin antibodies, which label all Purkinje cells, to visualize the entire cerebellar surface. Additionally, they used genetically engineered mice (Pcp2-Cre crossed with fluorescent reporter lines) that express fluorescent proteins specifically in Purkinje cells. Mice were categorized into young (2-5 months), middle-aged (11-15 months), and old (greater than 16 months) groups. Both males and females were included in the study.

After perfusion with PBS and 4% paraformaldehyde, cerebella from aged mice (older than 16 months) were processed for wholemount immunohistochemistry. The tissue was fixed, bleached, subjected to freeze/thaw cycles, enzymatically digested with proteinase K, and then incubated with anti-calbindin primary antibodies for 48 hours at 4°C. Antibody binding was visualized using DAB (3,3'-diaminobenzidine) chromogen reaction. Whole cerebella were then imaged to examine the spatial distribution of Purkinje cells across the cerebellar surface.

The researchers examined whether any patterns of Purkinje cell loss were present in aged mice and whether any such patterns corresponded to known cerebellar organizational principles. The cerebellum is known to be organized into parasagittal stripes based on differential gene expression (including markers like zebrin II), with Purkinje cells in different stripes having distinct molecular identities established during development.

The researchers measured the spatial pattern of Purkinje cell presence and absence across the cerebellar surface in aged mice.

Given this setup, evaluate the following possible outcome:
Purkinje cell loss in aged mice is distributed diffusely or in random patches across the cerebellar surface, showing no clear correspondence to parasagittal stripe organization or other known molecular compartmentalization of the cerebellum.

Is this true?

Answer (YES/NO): NO